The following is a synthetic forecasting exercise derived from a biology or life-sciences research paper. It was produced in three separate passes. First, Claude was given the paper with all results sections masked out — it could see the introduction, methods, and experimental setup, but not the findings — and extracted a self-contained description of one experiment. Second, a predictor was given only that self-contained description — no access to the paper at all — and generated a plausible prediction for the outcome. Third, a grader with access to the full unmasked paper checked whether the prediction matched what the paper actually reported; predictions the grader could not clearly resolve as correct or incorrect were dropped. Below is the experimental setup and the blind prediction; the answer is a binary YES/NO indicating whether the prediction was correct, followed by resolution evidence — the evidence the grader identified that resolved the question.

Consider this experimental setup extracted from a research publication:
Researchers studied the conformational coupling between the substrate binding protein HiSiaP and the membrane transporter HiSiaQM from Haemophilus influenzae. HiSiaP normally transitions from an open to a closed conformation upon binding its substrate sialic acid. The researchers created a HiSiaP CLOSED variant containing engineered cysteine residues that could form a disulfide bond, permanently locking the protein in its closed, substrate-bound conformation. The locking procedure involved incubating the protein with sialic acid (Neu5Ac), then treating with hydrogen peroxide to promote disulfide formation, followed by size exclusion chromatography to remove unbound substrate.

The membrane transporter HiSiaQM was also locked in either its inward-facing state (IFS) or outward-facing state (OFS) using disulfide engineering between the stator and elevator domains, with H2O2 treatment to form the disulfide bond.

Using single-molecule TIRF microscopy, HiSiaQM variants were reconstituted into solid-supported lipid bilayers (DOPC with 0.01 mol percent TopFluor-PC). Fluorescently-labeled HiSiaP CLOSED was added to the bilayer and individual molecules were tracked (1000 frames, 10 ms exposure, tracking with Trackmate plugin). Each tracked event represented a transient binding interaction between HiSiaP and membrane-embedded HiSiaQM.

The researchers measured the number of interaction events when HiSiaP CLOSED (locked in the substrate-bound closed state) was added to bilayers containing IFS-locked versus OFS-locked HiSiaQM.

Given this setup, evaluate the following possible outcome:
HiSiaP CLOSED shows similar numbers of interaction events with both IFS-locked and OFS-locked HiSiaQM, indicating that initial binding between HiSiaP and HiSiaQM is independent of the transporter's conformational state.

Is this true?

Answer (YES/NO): NO